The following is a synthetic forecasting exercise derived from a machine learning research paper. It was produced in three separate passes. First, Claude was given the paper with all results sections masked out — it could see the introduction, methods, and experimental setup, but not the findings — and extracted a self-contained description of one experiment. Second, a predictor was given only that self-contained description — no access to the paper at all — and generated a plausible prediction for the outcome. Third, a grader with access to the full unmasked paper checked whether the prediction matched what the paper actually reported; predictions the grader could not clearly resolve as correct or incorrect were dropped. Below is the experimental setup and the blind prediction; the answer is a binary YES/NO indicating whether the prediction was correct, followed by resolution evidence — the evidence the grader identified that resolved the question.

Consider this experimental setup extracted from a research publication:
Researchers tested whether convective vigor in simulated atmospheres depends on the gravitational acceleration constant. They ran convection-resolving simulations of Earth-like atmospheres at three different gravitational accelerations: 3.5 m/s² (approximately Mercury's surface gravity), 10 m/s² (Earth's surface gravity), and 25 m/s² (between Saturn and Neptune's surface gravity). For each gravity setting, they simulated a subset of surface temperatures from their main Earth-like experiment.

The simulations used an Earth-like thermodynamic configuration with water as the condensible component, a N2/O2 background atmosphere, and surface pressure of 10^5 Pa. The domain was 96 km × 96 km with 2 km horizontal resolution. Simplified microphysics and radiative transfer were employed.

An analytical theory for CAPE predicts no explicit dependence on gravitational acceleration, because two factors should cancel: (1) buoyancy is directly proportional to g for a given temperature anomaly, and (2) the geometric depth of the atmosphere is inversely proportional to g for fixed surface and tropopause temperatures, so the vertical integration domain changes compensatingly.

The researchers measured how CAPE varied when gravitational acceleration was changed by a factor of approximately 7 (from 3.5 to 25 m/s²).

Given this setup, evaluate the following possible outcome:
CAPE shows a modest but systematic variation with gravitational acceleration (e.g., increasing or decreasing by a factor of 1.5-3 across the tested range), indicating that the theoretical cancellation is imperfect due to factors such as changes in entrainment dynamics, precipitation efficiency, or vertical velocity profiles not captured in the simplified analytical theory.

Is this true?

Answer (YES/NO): YES